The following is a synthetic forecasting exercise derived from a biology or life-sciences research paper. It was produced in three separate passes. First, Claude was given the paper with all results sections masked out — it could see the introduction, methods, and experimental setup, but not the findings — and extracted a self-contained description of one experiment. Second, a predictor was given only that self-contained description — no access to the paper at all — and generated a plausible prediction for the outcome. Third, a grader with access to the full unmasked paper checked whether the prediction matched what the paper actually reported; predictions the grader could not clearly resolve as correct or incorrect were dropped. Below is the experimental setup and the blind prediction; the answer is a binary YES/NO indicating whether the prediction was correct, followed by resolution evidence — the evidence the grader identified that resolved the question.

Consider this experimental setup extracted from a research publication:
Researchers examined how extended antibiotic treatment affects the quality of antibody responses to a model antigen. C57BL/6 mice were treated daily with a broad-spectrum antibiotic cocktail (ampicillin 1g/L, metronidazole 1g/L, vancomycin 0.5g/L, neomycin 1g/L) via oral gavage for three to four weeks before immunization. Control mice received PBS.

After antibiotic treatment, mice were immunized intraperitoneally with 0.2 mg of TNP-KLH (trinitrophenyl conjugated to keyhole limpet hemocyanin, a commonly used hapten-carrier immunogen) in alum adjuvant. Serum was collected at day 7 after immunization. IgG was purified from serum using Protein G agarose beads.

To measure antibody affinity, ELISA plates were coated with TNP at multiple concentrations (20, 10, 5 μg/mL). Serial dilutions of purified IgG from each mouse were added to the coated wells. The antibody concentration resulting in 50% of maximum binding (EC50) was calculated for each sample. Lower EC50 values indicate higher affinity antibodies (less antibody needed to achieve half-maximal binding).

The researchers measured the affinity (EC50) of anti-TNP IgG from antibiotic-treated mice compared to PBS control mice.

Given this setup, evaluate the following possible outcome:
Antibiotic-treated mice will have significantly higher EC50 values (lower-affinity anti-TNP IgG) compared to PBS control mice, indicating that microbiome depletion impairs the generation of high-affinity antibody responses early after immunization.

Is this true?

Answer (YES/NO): NO